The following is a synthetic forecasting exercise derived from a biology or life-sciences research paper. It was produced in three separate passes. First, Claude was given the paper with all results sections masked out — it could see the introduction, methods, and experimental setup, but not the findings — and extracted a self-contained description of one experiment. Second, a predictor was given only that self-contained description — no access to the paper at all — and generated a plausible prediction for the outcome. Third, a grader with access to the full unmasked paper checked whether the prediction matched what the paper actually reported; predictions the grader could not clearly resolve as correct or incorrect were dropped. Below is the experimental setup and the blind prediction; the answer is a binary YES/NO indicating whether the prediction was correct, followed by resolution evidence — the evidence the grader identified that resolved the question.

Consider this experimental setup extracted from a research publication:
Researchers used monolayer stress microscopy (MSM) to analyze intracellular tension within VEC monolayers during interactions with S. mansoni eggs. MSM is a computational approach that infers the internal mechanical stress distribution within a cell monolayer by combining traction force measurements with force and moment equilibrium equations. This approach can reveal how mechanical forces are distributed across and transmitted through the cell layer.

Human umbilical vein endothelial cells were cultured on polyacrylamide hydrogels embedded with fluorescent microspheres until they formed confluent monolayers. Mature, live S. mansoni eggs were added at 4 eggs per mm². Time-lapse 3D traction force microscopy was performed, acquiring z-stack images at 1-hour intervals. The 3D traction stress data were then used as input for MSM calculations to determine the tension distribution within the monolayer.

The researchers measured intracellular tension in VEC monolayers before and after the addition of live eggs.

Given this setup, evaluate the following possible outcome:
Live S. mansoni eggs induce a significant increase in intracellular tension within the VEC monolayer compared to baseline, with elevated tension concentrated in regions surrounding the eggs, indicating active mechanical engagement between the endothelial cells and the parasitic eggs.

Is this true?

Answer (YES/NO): YES